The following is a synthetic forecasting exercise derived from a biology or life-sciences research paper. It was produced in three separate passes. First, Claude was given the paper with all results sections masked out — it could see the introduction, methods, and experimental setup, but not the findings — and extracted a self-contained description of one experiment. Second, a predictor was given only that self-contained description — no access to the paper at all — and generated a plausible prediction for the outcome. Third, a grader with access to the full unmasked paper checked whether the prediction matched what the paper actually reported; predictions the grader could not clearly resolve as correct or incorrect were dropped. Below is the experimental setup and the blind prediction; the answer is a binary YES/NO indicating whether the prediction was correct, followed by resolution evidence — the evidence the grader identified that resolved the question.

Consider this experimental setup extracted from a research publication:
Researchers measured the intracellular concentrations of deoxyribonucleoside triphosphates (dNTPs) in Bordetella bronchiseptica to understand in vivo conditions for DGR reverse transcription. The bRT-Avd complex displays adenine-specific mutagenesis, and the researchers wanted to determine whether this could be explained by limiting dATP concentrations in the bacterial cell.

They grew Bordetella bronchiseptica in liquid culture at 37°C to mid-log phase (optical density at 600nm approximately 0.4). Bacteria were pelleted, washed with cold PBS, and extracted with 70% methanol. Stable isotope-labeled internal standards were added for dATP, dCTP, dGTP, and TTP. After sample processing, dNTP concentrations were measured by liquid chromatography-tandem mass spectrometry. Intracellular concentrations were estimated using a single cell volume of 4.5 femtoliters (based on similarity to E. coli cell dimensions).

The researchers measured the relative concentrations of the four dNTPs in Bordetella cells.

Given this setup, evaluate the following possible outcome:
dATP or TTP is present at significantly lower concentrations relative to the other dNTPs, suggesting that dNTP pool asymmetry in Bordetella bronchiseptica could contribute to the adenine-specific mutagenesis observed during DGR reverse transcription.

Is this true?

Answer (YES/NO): NO